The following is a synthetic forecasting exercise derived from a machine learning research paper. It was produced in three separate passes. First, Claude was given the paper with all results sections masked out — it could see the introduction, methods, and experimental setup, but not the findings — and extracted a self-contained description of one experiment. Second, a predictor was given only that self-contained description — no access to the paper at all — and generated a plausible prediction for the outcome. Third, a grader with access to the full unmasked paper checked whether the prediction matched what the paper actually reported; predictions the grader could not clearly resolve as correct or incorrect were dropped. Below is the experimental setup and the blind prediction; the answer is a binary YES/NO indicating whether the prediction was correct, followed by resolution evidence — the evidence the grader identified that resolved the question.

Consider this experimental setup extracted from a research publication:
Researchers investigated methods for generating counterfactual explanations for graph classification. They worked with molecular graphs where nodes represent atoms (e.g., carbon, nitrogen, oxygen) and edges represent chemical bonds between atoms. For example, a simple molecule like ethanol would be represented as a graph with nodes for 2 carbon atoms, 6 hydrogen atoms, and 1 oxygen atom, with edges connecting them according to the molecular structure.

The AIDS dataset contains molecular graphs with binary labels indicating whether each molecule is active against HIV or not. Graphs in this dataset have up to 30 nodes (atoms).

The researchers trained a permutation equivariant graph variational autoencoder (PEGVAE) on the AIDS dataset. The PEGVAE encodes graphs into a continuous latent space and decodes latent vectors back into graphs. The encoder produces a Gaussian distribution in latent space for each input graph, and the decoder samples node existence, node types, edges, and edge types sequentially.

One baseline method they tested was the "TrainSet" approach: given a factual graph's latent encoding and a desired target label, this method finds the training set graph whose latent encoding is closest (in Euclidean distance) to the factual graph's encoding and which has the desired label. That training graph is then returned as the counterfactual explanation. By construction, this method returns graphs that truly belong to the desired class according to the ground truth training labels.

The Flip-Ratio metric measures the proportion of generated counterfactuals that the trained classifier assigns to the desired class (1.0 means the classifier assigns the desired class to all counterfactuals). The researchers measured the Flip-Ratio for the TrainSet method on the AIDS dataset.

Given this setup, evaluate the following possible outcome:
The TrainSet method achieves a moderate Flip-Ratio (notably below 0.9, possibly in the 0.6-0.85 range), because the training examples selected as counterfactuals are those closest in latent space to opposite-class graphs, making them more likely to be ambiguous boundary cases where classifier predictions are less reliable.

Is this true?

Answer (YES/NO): NO